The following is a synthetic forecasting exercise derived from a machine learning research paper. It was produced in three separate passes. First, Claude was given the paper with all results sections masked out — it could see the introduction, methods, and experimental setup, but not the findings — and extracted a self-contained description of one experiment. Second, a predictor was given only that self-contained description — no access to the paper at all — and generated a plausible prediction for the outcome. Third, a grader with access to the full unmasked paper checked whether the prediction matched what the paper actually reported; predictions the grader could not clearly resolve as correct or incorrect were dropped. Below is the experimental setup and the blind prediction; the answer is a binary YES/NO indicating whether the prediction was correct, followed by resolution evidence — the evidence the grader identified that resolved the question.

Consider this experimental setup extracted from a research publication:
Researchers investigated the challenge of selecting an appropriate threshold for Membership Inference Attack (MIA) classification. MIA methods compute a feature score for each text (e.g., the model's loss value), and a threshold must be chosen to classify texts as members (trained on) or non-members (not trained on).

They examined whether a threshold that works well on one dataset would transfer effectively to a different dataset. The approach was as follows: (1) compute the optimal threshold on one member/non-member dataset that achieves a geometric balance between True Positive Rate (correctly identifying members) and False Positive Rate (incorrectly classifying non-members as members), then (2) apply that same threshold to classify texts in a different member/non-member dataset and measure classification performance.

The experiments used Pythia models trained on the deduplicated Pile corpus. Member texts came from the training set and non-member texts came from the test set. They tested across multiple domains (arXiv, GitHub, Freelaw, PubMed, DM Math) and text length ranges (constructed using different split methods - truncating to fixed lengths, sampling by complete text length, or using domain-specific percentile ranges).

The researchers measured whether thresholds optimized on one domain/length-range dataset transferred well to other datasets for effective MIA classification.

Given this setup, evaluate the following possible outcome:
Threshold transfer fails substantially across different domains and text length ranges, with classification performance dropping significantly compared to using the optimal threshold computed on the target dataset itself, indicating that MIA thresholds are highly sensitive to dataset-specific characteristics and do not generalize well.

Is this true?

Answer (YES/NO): YES